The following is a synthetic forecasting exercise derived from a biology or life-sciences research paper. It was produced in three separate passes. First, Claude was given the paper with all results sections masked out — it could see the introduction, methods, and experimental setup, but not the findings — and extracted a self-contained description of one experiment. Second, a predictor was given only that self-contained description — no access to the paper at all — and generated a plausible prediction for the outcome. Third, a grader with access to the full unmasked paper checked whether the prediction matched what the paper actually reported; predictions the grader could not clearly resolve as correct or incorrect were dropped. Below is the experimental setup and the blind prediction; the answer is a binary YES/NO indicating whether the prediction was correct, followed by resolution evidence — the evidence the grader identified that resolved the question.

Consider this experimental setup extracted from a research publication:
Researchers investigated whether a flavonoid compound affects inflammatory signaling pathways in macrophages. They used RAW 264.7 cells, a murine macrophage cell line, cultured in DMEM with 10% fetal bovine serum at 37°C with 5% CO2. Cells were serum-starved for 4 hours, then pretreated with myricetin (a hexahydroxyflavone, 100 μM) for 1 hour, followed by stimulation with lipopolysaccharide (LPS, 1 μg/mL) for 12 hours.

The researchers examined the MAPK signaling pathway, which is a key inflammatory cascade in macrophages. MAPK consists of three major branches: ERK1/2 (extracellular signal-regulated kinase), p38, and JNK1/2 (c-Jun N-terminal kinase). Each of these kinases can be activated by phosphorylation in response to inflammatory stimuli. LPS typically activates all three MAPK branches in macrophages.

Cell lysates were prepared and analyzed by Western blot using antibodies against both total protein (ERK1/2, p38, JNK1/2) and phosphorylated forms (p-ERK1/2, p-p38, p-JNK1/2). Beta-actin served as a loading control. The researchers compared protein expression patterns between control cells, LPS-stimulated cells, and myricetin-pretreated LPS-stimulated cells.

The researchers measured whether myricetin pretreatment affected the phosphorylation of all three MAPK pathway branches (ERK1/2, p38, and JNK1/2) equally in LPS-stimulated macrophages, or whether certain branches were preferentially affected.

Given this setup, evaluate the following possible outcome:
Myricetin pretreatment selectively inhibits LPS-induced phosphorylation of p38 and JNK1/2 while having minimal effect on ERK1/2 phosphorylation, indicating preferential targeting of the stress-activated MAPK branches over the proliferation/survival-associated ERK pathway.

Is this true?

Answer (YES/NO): NO